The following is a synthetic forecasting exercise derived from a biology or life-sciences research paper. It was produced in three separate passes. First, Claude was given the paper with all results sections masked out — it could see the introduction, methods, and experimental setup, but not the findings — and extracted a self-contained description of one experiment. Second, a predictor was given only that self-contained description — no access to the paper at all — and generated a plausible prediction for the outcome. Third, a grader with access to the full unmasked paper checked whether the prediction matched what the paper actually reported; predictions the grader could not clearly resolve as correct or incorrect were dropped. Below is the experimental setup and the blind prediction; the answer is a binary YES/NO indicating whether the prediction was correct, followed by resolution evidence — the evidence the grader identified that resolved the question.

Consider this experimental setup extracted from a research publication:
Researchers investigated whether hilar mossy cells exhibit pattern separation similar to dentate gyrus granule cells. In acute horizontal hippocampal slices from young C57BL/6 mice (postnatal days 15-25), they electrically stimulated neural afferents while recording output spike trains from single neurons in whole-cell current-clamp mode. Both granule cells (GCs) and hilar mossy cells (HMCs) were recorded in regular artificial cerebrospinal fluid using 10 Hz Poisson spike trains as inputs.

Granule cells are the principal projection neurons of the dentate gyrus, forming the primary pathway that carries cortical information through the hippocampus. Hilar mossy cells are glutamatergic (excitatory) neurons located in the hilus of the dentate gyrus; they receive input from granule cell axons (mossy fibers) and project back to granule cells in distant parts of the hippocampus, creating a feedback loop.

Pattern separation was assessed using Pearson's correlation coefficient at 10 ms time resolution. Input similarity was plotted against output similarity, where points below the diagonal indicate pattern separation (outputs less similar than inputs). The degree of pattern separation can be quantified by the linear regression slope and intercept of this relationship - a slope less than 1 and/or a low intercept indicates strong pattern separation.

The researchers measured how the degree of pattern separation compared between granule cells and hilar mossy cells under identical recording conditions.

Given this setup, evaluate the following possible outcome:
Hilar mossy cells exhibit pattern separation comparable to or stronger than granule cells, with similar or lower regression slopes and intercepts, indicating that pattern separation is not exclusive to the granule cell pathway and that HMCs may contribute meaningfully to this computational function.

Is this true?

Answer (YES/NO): NO